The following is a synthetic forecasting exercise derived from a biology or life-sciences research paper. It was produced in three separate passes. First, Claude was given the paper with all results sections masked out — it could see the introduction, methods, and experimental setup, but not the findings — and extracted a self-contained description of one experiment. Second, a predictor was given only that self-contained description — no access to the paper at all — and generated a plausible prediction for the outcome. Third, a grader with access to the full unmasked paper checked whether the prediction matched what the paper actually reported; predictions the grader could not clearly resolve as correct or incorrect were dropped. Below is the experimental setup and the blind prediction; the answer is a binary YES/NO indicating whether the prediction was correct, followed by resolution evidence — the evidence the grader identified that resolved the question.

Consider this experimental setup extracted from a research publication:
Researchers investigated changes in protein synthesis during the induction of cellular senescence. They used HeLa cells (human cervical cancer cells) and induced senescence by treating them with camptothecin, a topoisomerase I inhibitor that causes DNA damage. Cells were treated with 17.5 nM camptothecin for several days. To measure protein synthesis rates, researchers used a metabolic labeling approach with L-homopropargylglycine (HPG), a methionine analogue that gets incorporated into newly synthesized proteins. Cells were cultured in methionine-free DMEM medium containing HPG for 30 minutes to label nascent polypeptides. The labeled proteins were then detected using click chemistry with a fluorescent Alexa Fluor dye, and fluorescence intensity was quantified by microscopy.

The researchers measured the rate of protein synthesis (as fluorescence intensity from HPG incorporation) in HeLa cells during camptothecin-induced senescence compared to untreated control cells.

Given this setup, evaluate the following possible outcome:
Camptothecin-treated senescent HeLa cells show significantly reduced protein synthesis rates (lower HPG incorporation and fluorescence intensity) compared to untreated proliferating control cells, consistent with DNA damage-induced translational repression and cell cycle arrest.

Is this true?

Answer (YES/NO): NO